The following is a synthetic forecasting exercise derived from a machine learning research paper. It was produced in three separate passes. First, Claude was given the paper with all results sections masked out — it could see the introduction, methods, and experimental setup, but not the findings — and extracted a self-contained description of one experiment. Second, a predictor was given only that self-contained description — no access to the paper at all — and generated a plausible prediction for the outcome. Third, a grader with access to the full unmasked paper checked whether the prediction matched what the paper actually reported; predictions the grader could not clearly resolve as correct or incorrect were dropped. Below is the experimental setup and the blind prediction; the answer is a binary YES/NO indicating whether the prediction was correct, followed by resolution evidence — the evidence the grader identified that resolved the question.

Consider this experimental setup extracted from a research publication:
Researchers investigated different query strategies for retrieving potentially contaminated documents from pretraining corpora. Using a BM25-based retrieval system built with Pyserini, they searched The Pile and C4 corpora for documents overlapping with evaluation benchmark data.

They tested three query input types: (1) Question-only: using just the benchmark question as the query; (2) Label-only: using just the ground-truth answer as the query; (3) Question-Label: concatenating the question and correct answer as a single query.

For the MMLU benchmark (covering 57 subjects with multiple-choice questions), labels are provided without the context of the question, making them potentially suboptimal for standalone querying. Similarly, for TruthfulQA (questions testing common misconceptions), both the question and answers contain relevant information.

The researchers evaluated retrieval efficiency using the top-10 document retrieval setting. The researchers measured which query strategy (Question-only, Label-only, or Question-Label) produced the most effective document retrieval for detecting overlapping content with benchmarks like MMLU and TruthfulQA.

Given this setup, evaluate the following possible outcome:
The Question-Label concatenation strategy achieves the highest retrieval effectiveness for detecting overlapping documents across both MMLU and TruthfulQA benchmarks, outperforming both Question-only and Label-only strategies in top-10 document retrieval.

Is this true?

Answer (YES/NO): YES